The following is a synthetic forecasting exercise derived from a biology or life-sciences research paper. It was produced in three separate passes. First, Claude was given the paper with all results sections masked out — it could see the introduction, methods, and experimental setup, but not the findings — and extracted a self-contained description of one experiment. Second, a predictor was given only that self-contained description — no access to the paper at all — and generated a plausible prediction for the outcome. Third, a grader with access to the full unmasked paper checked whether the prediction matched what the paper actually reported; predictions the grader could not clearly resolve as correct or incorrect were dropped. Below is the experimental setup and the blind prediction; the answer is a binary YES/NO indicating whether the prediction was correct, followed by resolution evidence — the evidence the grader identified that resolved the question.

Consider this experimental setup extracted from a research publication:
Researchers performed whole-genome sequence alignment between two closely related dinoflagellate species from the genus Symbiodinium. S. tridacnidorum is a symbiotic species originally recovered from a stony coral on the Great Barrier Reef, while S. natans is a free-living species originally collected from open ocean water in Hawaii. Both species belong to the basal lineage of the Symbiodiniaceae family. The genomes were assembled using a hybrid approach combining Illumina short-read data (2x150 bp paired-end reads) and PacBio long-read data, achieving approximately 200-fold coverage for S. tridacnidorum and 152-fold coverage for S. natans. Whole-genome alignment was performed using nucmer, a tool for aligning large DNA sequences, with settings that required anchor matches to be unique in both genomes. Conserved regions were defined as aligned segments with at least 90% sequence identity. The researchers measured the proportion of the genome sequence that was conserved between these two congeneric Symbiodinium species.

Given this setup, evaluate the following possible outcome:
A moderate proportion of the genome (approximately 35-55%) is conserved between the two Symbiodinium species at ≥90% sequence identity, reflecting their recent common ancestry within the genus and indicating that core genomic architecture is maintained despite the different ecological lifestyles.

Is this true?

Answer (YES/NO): NO